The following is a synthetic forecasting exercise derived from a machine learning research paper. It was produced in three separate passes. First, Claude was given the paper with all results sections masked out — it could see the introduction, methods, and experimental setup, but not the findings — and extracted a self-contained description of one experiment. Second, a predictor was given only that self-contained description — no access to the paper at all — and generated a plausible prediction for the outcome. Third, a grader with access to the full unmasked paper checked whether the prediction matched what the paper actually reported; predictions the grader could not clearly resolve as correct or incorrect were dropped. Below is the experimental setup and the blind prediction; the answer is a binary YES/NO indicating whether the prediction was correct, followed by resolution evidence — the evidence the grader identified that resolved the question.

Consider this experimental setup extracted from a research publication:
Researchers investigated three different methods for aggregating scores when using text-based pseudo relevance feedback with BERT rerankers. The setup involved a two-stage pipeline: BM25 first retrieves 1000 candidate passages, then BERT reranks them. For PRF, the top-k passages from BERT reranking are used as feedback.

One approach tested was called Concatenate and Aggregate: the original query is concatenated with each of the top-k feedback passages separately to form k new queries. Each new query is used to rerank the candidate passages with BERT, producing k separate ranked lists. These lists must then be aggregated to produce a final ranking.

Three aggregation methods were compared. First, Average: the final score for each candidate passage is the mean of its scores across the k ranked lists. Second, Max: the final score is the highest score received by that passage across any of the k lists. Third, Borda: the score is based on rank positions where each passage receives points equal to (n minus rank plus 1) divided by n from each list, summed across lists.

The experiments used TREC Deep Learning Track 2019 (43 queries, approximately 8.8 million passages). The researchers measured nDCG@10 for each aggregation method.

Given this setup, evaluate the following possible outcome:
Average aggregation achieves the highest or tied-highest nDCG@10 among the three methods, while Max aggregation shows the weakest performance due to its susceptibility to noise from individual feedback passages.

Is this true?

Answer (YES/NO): NO